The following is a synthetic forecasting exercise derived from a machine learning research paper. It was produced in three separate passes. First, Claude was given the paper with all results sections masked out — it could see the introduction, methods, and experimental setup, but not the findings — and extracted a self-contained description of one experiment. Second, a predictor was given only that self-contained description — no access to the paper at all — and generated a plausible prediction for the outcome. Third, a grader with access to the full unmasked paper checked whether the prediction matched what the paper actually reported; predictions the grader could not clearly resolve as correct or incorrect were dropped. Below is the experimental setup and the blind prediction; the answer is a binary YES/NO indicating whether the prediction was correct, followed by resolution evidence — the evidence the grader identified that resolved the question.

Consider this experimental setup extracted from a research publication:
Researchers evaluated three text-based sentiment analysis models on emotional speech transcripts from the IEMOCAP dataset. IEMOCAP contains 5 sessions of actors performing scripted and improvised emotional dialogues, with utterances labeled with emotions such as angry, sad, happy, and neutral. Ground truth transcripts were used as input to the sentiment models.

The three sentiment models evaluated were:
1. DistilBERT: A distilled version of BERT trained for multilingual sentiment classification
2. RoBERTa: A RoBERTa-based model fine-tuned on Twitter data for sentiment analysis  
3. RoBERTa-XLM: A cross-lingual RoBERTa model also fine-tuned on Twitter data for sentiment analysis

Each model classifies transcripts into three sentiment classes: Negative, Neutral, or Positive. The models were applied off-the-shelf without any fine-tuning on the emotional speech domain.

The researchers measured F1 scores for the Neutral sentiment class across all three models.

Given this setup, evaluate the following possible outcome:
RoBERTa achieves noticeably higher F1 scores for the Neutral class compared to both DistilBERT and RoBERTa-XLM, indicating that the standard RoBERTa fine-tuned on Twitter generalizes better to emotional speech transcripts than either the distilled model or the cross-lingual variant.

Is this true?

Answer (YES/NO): NO